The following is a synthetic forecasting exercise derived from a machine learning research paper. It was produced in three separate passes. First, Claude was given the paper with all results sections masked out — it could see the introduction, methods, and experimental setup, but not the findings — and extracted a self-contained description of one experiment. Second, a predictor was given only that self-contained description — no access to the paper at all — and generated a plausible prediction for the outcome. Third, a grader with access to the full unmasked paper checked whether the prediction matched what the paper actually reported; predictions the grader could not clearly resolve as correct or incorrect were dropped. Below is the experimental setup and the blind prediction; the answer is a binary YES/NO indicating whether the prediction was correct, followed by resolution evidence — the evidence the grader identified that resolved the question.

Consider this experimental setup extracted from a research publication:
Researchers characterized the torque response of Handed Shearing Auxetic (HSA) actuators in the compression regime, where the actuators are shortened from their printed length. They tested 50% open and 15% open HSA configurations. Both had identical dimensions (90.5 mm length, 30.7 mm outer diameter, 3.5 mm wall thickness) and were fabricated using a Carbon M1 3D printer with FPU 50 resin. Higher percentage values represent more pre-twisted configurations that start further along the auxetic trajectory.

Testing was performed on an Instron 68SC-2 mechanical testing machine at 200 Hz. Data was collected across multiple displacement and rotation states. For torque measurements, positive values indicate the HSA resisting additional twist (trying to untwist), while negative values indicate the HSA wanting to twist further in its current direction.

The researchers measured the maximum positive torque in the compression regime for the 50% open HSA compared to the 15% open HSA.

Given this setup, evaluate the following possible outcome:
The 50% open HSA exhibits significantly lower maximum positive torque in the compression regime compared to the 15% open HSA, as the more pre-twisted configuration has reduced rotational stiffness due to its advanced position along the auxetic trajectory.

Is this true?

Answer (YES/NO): NO